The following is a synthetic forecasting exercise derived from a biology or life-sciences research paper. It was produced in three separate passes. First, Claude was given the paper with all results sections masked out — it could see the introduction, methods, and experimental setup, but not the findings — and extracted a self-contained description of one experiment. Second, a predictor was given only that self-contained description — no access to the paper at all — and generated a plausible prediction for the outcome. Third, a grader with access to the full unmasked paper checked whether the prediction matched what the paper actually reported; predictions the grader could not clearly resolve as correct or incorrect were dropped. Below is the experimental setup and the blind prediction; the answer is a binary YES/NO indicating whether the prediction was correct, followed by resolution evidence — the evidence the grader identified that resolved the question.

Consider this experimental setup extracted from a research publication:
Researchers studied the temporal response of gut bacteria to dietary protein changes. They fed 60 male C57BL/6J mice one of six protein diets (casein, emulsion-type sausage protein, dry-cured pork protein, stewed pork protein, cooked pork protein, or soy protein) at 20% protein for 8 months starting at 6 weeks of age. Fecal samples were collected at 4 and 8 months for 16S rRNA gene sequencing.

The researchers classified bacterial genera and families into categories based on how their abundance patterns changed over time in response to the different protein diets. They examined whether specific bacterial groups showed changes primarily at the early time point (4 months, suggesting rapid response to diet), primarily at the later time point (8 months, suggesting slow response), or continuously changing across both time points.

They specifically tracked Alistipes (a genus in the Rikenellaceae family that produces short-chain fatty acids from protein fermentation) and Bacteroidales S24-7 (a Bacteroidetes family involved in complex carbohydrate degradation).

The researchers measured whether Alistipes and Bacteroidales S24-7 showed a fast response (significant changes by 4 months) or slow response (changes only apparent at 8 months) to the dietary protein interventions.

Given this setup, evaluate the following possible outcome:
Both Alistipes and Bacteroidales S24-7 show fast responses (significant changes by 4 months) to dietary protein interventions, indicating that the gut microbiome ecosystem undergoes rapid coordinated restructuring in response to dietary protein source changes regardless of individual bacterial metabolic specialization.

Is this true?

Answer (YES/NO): NO